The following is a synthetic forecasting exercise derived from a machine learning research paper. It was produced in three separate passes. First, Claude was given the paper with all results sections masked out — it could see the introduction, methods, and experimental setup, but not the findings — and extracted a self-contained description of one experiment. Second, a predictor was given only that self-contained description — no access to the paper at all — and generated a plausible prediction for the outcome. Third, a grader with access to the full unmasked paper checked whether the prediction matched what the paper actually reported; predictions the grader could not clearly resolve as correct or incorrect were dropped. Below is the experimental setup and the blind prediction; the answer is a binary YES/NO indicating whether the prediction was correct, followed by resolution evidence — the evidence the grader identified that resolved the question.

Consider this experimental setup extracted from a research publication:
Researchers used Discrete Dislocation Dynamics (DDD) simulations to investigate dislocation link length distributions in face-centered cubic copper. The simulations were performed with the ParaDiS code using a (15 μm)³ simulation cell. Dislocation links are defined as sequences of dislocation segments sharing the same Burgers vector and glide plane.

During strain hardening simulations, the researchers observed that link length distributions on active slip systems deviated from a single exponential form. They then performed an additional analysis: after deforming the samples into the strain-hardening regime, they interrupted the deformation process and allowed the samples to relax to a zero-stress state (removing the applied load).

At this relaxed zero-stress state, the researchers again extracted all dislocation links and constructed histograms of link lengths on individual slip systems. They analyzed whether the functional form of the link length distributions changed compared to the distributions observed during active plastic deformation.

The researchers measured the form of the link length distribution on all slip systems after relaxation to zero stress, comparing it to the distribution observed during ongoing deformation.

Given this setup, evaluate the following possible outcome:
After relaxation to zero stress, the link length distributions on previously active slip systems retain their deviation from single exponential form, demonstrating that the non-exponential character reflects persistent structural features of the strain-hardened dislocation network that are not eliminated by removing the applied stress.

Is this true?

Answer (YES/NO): NO